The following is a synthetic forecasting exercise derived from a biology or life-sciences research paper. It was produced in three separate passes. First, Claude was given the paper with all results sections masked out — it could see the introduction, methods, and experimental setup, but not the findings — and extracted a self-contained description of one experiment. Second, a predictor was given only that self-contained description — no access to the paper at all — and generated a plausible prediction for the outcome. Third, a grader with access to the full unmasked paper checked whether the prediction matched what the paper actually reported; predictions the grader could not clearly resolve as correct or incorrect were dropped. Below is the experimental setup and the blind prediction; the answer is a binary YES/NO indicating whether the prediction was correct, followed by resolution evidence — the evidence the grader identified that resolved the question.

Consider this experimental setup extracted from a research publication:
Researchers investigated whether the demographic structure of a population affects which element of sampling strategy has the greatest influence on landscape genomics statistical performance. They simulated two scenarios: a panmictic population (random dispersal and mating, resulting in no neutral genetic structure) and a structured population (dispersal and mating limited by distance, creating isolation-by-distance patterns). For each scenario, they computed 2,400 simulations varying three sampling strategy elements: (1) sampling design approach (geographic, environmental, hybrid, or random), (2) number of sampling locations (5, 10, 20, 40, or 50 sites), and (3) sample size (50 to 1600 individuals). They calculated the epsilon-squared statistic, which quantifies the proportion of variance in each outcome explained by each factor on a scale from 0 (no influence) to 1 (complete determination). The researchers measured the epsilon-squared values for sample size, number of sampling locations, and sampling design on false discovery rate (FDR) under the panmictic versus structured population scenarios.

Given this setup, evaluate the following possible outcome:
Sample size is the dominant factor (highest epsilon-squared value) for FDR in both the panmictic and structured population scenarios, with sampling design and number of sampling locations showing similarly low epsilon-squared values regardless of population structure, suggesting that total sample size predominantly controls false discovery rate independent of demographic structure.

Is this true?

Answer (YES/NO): NO